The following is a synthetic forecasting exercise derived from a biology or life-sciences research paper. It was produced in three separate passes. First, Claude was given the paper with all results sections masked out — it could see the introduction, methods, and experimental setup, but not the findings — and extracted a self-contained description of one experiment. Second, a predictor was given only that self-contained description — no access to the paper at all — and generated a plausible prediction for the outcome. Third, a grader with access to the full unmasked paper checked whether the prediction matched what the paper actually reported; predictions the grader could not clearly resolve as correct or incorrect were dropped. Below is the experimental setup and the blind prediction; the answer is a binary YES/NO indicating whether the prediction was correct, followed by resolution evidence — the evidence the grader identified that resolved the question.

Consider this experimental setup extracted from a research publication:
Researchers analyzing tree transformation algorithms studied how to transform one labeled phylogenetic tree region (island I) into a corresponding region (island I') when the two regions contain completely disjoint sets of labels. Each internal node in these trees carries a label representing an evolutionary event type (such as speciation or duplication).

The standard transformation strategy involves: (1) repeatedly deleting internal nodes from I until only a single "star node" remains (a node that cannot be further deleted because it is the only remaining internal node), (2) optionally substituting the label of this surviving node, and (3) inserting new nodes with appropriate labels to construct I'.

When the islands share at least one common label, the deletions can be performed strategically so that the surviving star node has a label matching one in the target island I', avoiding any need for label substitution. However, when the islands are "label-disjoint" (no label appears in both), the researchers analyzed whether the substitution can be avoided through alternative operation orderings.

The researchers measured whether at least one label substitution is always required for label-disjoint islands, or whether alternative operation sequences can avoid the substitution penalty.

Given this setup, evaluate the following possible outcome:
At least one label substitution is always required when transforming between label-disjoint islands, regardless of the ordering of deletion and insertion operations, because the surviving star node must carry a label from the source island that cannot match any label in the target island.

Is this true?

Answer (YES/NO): YES